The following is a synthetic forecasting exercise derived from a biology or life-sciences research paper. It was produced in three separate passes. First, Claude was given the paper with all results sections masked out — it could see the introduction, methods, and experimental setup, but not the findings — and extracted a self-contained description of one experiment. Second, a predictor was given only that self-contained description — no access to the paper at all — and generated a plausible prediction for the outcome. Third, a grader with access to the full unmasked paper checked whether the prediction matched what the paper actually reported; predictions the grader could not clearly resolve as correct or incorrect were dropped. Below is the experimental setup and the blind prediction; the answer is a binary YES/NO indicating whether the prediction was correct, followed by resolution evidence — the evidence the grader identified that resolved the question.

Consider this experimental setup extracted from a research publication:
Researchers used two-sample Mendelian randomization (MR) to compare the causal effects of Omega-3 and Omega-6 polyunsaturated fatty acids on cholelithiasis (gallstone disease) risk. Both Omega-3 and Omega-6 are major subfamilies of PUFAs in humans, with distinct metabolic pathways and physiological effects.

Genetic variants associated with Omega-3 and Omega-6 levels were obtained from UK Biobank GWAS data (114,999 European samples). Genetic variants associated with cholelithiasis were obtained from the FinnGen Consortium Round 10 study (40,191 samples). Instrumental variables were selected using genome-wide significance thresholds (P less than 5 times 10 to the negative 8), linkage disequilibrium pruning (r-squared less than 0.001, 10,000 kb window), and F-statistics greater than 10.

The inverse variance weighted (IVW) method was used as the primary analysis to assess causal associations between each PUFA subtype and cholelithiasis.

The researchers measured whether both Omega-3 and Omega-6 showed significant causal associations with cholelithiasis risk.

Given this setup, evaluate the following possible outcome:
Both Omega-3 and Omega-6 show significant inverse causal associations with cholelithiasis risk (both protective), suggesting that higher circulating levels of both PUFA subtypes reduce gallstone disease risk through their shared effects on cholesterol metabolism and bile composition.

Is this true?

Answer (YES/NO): NO